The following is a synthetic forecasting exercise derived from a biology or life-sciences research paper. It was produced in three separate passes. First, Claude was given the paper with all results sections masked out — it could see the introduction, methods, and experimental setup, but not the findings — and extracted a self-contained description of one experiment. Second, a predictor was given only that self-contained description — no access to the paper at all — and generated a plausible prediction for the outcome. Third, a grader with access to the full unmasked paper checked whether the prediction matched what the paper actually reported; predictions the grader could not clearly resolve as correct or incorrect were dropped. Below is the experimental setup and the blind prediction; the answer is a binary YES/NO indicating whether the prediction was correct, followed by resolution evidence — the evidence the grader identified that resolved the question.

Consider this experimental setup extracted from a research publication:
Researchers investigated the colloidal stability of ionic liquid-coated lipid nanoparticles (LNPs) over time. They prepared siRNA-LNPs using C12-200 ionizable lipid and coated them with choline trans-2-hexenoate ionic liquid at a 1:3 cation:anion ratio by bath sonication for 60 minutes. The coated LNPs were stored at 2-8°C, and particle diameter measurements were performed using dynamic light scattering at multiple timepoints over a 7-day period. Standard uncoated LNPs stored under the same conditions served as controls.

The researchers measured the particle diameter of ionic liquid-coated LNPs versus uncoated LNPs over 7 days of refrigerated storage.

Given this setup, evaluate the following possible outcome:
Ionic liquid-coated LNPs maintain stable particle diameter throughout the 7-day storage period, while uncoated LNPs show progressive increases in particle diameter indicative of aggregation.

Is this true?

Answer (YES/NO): NO